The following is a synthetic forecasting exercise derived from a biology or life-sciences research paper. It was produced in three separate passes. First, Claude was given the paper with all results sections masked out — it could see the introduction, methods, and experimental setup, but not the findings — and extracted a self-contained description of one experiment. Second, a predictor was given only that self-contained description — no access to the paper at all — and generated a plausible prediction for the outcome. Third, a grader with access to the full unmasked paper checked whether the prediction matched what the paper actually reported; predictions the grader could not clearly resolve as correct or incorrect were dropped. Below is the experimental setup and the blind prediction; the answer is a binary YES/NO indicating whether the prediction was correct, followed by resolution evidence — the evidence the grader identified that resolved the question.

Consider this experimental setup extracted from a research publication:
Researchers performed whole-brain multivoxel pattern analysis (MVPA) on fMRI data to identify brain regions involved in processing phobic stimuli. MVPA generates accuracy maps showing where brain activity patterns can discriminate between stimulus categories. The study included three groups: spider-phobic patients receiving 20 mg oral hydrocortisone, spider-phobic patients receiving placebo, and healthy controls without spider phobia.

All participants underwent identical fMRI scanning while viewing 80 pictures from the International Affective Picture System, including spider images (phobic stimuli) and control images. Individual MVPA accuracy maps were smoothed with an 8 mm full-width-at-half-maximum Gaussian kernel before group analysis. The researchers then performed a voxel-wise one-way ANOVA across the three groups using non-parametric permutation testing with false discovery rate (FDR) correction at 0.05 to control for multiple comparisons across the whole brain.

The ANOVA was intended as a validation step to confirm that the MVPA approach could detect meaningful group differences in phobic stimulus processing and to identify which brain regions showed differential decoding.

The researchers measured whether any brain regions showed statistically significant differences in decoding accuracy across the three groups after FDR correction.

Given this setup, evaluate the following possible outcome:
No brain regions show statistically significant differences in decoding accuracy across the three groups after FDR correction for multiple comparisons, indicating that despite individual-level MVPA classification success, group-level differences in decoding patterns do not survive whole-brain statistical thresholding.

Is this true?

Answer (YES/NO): NO